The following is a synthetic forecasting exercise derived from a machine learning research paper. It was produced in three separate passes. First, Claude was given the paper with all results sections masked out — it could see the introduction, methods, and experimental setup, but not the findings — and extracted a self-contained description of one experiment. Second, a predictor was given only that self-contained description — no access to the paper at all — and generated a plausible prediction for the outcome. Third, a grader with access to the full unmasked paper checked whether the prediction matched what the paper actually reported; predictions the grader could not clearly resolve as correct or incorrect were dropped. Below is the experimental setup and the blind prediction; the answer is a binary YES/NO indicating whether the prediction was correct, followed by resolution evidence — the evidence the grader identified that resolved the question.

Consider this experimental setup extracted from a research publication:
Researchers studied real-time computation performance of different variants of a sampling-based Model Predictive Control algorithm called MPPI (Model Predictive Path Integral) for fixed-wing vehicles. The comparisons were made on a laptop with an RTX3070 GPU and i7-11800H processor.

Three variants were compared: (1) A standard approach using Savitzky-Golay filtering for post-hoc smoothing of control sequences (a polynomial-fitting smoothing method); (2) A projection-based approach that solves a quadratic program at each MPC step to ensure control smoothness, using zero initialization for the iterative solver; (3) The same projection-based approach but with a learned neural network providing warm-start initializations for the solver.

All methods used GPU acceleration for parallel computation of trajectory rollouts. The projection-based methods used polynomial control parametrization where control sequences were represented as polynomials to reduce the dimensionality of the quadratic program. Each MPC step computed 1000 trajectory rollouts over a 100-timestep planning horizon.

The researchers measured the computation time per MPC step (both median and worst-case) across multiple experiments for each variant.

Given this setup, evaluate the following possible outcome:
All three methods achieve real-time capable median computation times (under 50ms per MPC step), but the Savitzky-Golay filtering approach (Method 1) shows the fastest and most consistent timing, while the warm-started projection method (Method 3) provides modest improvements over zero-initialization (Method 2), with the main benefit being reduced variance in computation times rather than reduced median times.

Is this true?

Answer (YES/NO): NO